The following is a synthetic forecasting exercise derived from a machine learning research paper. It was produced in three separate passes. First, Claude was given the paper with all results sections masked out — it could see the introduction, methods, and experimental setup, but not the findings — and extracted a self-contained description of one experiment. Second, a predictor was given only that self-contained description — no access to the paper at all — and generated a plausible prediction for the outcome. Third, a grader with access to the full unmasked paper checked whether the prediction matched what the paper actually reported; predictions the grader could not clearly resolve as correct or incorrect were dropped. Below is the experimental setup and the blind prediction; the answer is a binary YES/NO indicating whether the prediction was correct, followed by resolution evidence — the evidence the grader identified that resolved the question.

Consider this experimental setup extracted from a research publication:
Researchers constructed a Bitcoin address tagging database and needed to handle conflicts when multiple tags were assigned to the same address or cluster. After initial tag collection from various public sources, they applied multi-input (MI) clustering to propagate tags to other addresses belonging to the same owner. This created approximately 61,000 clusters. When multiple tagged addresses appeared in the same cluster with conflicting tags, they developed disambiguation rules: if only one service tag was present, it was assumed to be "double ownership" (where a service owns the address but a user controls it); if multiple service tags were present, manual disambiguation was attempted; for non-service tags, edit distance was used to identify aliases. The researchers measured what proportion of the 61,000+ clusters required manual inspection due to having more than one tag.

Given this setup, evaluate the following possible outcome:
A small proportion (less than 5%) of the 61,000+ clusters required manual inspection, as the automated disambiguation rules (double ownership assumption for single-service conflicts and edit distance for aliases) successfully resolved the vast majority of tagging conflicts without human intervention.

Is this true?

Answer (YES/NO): YES